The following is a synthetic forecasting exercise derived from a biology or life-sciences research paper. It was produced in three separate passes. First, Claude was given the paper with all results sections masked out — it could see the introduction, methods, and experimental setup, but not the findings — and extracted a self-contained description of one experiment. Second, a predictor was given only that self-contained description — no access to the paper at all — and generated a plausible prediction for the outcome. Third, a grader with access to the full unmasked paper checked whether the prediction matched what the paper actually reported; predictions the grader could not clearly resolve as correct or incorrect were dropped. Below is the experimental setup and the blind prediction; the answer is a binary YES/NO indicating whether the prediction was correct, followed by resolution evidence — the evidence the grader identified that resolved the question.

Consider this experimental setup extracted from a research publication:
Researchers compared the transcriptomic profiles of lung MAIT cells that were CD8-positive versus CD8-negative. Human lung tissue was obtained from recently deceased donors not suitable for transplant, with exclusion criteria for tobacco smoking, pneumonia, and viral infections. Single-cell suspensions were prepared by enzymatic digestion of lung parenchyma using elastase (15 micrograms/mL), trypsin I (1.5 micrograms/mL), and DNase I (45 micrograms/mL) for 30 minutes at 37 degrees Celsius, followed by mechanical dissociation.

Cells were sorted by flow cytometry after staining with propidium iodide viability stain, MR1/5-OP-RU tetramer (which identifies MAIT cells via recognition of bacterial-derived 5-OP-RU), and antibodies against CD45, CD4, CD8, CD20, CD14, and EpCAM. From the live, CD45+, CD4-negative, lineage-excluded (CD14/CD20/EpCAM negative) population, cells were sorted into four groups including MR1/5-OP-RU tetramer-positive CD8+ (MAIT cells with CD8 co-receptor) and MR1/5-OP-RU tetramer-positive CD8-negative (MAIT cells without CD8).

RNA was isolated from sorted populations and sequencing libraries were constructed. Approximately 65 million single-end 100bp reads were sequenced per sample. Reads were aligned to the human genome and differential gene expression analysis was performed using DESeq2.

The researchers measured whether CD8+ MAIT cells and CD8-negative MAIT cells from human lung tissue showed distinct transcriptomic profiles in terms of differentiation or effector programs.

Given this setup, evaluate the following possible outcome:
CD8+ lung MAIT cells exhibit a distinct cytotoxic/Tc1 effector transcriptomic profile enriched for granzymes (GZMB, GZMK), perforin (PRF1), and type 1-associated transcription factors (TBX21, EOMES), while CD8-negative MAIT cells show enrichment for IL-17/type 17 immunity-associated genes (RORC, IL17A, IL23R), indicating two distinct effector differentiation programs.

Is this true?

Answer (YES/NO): NO